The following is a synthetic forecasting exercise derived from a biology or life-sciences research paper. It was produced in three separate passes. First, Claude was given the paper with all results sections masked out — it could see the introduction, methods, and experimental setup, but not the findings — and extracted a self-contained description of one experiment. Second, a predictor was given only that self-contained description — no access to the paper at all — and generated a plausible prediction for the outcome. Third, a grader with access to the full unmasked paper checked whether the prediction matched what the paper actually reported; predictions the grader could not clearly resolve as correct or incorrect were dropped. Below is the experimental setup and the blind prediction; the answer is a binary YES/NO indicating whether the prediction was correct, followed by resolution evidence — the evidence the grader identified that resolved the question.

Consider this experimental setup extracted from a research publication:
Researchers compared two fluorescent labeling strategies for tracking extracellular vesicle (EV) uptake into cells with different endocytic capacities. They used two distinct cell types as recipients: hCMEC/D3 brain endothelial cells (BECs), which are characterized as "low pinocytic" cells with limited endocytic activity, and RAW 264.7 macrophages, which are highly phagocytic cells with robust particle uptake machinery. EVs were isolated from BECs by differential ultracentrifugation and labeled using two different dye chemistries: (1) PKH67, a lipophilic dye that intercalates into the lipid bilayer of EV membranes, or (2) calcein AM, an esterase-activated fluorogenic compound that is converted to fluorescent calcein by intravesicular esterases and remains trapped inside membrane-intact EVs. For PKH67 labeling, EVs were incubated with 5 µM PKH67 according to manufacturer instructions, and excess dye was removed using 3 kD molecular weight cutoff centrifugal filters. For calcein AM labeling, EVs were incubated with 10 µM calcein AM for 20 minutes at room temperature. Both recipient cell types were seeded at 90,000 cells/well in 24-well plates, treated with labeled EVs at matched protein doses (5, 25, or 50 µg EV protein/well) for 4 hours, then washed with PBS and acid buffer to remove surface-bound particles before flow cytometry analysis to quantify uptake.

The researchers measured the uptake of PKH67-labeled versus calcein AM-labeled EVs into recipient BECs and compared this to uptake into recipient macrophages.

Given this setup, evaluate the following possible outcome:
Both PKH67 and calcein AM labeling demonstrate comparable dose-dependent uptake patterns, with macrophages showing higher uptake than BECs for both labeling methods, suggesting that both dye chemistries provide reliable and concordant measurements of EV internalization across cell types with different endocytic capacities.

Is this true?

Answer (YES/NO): NO